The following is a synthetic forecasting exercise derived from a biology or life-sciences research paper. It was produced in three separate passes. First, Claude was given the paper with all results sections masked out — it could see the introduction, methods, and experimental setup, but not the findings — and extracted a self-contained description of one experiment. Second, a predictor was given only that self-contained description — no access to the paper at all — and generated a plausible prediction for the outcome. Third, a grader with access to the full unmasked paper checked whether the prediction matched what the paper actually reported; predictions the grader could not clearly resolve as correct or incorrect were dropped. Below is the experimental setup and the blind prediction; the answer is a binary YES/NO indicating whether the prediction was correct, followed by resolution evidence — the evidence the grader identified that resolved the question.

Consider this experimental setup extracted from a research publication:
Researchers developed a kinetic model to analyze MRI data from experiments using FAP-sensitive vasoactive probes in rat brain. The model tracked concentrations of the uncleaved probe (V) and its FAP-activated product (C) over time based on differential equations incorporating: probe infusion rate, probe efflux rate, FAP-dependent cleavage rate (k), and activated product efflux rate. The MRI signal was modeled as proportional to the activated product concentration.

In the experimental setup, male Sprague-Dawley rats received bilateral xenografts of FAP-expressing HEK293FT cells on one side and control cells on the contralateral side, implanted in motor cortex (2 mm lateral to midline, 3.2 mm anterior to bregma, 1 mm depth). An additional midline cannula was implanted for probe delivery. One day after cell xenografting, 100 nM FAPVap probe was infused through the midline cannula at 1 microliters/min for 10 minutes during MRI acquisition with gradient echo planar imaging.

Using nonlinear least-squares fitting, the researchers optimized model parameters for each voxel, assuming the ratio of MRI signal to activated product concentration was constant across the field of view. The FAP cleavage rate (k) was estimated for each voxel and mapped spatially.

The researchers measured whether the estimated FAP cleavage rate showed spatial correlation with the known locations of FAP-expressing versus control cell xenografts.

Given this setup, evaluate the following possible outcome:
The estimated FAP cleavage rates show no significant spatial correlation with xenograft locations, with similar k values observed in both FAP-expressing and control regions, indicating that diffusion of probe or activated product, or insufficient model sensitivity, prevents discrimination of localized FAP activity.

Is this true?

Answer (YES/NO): NO